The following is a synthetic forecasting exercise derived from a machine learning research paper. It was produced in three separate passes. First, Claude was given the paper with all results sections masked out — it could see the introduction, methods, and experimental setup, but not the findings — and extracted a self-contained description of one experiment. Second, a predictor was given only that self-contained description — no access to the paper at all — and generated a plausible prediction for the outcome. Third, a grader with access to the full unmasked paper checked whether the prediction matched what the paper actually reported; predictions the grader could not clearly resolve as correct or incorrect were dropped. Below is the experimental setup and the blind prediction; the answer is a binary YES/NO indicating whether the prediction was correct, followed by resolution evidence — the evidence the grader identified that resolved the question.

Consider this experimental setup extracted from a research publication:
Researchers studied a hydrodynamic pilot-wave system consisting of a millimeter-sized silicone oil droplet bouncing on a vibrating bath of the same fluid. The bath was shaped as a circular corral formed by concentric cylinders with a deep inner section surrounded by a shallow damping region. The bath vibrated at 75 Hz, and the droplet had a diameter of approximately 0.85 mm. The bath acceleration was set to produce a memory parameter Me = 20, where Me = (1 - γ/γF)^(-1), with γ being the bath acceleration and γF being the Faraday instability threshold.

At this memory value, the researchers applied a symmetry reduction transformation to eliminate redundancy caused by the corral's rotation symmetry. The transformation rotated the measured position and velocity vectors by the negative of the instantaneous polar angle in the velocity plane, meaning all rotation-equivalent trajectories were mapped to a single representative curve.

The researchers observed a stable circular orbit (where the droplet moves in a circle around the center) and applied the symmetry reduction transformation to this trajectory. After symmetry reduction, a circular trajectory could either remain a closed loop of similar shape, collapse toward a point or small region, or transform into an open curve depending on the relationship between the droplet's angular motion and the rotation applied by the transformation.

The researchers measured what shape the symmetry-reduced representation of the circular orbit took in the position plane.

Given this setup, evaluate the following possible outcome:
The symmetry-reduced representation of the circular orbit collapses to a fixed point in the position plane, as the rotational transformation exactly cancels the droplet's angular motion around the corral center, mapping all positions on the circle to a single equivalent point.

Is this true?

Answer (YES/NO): YES